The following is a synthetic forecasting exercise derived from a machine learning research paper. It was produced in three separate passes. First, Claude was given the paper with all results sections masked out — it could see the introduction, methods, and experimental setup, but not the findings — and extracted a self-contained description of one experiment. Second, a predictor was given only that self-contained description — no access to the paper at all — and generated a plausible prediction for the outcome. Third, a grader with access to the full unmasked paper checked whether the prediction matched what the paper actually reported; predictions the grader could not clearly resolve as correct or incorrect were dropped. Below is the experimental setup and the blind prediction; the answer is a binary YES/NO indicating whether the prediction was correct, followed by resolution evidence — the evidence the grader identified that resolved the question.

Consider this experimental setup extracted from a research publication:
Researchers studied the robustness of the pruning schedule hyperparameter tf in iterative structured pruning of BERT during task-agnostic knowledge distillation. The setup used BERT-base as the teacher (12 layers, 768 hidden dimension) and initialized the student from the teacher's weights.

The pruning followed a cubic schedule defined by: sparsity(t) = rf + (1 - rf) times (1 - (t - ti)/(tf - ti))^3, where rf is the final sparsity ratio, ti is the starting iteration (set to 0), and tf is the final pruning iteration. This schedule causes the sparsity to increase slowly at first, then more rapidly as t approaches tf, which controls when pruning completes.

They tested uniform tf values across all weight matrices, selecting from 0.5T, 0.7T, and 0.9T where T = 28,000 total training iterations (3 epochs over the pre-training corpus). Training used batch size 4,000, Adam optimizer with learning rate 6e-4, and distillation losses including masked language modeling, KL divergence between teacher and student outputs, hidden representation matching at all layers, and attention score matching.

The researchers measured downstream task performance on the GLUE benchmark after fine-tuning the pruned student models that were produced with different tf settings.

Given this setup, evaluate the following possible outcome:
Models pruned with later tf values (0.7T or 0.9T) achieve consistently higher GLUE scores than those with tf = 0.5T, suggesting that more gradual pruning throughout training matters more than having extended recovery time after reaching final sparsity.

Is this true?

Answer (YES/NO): NO